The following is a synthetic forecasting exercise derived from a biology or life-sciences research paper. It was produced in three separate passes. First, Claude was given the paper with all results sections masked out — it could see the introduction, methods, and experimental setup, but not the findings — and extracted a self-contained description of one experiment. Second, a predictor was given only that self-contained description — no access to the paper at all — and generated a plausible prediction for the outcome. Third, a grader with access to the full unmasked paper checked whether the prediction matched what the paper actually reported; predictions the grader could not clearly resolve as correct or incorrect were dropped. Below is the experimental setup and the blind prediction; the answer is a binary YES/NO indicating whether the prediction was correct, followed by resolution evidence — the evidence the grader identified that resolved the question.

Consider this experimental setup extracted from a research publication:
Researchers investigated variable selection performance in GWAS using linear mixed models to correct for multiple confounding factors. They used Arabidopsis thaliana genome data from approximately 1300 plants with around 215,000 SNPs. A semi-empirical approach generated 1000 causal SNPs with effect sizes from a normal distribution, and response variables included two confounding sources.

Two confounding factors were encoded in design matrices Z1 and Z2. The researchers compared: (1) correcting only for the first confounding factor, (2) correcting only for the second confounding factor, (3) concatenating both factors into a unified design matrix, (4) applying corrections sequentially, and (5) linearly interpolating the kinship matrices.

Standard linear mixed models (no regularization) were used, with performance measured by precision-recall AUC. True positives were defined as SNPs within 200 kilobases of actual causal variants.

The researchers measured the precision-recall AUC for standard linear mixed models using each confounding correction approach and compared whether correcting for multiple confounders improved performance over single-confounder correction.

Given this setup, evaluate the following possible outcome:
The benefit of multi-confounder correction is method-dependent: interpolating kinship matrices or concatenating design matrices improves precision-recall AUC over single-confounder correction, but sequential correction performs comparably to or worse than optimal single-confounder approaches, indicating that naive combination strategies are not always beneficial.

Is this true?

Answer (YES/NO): NO